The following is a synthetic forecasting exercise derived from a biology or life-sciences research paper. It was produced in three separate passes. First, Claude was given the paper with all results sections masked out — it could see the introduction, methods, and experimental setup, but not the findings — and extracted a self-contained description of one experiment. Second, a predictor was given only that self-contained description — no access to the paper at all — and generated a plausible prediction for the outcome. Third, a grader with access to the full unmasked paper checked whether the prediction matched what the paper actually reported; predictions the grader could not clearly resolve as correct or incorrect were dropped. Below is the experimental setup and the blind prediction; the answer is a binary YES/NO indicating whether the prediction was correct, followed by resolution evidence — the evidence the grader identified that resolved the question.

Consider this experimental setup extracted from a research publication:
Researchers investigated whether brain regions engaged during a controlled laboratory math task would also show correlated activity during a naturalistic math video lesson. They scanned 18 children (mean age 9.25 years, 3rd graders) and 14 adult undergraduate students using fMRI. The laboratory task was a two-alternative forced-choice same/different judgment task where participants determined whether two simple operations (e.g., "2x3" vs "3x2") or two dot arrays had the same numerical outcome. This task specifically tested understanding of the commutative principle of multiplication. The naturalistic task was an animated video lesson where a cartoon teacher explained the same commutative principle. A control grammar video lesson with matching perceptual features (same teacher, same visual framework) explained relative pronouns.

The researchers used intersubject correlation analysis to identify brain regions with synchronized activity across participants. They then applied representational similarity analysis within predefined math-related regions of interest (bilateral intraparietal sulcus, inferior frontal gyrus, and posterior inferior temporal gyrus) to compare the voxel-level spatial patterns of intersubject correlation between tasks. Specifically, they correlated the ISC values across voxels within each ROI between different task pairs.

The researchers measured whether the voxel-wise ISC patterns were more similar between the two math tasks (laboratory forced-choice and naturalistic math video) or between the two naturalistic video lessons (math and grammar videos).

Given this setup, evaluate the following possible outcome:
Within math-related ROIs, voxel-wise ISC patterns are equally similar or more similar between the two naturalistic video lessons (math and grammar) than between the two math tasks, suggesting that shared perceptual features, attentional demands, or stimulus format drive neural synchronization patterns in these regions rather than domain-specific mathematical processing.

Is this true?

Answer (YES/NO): NO